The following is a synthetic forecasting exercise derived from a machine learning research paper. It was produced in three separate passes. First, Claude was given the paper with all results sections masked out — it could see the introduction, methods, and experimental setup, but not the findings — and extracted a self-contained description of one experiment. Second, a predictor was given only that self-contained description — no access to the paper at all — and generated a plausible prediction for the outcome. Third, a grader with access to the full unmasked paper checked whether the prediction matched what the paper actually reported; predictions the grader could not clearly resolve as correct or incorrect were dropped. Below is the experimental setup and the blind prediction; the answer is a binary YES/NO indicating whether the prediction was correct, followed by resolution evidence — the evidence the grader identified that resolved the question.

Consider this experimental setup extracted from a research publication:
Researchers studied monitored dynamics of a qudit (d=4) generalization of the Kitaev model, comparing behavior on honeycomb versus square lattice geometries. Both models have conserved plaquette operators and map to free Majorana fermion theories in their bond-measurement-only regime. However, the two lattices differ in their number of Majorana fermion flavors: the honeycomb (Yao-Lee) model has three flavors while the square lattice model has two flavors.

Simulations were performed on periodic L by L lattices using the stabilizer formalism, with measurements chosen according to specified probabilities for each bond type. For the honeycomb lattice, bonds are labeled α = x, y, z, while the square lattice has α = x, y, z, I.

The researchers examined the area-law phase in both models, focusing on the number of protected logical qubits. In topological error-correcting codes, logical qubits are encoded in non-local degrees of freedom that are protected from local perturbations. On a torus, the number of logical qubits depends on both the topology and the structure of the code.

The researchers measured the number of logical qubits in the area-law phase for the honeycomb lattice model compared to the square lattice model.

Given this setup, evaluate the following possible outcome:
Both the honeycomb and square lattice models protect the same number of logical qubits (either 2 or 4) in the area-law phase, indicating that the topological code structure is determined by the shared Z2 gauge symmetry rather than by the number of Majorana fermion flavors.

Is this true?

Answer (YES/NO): YES